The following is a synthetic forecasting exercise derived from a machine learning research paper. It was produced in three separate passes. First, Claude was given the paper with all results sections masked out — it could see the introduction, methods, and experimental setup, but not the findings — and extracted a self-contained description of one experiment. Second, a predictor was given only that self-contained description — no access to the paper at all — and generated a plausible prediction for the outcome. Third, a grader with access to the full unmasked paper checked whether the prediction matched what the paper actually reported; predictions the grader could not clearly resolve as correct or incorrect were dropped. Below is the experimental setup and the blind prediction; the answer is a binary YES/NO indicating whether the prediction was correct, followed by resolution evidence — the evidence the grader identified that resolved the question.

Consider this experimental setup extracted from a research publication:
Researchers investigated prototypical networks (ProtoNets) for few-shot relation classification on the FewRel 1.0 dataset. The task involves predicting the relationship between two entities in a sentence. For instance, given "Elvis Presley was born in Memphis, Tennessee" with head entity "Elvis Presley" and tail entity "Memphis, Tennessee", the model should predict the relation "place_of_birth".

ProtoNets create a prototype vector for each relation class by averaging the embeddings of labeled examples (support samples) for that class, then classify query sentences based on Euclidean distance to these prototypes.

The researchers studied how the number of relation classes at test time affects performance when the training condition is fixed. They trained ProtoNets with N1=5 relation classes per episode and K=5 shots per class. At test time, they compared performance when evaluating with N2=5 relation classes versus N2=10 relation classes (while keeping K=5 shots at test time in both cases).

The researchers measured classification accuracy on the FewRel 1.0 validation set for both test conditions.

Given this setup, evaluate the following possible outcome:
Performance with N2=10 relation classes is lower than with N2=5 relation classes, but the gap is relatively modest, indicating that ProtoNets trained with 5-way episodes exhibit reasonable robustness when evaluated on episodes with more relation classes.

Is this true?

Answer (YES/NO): NO